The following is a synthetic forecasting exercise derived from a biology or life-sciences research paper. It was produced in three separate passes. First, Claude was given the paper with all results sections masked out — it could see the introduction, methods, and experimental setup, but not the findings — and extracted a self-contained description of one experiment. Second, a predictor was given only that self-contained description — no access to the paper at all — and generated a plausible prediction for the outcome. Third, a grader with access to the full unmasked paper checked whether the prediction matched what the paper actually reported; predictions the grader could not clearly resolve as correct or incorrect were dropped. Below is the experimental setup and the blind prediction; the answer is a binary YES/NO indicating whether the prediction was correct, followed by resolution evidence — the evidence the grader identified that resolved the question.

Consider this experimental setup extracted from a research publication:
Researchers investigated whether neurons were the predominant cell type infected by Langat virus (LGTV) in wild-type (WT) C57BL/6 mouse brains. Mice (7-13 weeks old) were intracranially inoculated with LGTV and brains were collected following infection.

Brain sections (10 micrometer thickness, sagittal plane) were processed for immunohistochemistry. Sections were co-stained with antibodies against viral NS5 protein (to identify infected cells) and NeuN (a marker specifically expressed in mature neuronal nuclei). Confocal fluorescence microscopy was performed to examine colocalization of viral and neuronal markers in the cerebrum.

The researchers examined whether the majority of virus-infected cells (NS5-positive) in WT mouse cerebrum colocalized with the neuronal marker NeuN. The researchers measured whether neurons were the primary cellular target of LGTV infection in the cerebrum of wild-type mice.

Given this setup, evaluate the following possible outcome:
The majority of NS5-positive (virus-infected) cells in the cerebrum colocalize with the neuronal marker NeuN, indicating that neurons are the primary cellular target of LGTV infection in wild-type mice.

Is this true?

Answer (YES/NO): YES